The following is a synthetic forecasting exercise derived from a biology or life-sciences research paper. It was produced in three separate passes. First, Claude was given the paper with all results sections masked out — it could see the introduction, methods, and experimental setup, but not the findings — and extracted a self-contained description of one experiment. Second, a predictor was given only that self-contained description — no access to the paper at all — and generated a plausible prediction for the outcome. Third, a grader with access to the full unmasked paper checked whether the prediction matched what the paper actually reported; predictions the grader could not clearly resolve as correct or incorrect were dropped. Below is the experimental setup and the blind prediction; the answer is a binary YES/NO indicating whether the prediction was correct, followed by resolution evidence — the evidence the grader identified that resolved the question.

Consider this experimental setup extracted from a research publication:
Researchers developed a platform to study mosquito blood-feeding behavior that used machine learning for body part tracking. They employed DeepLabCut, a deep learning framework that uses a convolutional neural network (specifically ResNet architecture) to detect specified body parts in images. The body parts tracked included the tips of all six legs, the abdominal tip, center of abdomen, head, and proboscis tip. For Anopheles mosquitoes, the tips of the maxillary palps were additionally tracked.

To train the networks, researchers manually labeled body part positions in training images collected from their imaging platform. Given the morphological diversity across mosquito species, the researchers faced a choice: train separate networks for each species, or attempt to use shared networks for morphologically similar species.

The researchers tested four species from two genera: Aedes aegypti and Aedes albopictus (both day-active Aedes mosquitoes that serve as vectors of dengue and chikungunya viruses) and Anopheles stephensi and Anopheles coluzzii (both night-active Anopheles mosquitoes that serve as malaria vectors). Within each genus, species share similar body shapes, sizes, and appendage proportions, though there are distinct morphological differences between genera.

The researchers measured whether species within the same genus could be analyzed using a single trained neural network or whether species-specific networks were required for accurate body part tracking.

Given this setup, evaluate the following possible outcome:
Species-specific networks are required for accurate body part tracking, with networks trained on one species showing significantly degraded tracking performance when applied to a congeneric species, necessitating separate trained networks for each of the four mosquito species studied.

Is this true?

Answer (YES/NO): NO